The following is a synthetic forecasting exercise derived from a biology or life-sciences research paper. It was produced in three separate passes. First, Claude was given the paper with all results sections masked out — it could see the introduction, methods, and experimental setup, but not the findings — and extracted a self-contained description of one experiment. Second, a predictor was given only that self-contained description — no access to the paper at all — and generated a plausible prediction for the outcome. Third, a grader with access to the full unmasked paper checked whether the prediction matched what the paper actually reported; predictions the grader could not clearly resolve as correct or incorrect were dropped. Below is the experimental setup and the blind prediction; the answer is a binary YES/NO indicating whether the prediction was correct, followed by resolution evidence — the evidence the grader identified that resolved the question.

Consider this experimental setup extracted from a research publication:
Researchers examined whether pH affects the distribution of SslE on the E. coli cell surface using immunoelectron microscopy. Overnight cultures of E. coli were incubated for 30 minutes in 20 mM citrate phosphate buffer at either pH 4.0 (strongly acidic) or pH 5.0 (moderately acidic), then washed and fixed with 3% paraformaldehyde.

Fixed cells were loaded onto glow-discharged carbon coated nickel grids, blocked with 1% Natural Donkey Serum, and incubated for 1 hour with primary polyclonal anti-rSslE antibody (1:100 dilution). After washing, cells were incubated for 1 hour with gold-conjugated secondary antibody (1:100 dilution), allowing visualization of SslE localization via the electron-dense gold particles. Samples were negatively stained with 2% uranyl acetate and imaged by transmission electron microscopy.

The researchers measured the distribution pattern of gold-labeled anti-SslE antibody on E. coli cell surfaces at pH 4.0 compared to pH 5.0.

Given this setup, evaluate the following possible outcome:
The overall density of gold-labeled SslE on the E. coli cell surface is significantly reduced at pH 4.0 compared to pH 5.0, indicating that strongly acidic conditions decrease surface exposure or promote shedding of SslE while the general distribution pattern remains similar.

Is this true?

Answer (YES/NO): NO